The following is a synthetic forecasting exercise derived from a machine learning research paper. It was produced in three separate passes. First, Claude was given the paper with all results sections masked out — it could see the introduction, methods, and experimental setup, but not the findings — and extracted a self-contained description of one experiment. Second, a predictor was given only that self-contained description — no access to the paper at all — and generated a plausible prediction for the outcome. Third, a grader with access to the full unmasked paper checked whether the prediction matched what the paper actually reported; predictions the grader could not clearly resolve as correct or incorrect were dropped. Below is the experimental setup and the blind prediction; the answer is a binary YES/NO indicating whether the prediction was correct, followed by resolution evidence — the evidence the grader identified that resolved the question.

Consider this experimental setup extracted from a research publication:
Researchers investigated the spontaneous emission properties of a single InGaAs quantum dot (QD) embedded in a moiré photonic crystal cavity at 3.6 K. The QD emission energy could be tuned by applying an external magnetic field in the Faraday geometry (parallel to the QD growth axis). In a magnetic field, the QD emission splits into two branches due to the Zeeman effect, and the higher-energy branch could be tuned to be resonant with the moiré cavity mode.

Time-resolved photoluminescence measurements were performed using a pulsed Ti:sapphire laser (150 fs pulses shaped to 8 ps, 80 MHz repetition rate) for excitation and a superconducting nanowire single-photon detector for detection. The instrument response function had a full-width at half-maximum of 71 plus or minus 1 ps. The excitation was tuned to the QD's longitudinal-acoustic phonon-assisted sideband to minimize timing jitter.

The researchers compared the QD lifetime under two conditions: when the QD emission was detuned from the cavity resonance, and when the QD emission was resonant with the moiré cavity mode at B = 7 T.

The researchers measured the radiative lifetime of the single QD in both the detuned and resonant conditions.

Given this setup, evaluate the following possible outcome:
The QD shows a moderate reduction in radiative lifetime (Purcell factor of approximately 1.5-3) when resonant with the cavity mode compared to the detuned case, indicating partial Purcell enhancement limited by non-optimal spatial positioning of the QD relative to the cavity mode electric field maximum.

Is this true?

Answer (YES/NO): NO